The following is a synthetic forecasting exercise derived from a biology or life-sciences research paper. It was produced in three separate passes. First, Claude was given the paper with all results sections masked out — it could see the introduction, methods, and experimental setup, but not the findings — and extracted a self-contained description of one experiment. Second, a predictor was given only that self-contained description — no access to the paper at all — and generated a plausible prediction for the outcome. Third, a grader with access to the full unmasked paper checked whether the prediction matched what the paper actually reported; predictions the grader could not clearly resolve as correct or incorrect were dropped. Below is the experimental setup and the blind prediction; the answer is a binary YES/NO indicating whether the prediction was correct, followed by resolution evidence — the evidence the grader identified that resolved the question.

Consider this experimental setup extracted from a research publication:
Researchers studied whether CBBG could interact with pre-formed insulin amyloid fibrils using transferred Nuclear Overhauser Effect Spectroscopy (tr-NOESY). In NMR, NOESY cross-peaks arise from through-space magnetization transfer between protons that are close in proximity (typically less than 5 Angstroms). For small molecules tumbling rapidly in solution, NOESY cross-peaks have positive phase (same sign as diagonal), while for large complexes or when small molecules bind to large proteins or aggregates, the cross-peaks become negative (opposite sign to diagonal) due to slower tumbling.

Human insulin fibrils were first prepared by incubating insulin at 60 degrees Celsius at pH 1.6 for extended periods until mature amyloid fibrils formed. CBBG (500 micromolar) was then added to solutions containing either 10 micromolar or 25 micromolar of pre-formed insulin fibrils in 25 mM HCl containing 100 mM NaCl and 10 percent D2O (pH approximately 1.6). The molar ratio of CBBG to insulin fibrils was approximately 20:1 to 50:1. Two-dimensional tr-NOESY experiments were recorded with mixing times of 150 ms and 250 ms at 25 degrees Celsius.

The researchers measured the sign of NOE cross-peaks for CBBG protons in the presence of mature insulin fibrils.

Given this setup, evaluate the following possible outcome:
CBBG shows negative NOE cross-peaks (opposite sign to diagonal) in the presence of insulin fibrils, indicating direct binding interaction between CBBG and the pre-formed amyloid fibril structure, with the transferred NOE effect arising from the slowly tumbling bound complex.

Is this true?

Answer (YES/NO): NO